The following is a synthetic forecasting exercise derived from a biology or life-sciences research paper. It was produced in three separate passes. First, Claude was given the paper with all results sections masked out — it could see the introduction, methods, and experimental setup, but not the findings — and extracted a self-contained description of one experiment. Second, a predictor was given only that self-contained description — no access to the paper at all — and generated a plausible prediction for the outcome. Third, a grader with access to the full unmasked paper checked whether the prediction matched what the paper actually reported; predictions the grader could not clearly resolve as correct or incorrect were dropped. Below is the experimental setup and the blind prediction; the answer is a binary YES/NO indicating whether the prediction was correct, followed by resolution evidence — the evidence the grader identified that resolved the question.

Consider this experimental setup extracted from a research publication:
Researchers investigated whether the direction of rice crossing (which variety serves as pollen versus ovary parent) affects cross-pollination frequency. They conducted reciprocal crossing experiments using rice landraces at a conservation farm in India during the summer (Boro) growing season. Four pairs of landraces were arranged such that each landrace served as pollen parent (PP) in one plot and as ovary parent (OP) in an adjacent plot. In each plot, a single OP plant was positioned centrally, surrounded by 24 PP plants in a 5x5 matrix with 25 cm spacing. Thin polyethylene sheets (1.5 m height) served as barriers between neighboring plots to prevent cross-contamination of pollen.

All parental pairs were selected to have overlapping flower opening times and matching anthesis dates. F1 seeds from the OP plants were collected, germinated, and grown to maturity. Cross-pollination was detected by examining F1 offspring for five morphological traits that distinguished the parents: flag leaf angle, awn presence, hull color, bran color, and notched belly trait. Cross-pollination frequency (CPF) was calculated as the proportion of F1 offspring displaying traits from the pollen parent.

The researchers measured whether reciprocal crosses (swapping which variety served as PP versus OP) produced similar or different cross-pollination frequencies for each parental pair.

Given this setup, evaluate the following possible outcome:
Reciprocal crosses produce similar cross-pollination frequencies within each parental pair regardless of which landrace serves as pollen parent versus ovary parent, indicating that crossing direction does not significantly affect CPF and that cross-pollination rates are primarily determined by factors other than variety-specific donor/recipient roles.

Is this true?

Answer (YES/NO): NO